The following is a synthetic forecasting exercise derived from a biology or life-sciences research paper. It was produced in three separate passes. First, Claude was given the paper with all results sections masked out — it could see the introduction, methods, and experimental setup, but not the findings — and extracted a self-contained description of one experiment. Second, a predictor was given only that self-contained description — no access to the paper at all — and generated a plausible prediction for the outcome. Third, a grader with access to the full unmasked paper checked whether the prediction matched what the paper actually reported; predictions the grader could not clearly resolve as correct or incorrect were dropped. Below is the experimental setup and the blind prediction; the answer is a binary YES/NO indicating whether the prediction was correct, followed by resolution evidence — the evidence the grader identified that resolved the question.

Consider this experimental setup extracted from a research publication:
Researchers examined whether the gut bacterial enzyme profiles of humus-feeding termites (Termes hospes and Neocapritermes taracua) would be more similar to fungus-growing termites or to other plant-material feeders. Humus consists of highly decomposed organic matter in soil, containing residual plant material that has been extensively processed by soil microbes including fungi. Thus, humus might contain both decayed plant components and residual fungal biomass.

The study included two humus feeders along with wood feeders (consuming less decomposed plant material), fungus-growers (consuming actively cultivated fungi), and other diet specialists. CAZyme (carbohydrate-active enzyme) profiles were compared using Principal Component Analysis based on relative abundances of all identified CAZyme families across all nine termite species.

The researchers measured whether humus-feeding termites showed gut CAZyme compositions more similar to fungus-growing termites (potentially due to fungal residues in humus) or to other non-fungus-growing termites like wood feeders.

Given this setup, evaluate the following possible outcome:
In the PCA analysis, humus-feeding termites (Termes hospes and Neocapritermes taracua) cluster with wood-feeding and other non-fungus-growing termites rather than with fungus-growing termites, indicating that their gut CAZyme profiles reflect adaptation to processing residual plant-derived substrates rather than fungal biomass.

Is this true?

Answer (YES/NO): YES